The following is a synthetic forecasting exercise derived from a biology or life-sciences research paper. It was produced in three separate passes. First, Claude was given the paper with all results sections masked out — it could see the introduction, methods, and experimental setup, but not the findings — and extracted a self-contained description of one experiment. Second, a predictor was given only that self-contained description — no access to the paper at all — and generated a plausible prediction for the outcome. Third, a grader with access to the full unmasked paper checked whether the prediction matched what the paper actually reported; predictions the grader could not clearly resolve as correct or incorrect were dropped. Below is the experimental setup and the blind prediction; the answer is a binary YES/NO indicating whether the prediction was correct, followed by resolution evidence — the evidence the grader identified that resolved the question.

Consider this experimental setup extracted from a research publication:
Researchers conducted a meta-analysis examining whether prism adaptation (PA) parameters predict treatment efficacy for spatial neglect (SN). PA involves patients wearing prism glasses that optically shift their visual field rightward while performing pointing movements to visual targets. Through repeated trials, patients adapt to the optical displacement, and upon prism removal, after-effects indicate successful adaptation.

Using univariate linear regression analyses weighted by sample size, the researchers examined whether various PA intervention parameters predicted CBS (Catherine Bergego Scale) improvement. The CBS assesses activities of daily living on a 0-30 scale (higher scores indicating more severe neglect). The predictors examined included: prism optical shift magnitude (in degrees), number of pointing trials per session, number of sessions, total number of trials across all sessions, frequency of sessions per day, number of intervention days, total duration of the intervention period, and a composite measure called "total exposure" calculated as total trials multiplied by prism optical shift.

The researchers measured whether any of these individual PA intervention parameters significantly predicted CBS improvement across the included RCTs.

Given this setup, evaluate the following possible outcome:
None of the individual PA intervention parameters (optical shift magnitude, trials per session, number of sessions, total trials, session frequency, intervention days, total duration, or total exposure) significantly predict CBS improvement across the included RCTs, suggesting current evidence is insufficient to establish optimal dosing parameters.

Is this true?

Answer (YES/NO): YES